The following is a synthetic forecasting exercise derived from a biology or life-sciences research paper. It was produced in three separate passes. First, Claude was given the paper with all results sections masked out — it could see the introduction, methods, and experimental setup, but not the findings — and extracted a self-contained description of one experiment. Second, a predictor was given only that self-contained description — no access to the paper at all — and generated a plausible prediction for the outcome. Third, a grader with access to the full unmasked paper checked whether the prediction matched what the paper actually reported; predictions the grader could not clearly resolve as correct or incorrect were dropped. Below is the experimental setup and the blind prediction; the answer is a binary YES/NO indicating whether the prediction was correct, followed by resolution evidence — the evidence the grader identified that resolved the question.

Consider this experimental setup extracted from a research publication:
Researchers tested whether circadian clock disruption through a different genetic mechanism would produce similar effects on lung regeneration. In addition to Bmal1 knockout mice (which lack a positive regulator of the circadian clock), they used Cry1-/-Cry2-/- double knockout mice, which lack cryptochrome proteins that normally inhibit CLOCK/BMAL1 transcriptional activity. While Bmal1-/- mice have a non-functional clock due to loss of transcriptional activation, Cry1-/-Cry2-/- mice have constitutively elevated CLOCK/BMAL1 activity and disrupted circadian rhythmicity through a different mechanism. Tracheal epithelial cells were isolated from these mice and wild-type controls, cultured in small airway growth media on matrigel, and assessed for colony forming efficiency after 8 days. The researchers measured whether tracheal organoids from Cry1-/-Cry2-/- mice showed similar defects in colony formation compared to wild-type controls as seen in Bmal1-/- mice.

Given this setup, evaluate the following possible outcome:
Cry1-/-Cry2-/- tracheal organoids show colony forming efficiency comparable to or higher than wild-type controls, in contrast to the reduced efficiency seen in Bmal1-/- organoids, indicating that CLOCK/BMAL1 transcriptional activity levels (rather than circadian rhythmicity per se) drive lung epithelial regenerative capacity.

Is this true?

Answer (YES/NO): NO